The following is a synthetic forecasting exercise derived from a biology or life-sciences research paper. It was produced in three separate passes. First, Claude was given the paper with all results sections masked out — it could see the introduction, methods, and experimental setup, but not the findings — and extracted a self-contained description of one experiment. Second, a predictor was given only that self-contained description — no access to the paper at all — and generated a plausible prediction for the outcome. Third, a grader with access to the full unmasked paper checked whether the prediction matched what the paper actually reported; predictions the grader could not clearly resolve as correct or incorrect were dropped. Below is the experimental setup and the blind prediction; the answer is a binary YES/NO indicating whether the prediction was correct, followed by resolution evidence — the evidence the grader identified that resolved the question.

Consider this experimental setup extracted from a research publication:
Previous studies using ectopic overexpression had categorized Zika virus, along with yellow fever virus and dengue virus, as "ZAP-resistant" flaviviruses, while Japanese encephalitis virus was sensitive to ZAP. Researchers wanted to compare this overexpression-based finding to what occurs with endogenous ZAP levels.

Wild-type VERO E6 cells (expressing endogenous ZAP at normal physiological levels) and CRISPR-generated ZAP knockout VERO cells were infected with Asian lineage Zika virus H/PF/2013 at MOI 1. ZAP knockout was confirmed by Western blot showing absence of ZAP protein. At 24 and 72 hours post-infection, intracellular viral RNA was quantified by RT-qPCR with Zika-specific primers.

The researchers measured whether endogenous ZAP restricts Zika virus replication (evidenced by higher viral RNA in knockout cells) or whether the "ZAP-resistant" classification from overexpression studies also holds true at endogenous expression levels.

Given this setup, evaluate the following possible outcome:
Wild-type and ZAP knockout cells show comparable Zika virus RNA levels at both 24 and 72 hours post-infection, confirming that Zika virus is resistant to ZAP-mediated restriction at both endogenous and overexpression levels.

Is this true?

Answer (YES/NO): NO